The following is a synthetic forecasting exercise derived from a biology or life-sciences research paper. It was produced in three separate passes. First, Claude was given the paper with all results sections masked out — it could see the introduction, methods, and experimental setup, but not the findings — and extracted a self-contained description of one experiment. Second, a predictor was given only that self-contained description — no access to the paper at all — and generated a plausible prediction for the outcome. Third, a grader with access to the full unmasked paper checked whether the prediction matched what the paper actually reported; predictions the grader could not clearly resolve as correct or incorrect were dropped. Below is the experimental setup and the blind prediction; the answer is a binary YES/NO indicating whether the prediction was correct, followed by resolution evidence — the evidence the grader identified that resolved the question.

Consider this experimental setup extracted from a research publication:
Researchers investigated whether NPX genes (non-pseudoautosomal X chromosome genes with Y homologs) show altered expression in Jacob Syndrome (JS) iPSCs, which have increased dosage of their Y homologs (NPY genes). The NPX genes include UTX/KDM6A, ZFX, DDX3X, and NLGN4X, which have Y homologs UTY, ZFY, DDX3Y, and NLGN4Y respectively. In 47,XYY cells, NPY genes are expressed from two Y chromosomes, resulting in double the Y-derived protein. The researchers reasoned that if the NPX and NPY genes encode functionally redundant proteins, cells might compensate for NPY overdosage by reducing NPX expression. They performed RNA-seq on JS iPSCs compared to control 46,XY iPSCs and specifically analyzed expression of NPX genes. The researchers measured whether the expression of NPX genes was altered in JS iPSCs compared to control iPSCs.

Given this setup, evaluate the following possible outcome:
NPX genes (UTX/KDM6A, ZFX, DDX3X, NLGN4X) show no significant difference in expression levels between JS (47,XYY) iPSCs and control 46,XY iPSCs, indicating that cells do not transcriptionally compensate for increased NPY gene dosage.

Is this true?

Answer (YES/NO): NO